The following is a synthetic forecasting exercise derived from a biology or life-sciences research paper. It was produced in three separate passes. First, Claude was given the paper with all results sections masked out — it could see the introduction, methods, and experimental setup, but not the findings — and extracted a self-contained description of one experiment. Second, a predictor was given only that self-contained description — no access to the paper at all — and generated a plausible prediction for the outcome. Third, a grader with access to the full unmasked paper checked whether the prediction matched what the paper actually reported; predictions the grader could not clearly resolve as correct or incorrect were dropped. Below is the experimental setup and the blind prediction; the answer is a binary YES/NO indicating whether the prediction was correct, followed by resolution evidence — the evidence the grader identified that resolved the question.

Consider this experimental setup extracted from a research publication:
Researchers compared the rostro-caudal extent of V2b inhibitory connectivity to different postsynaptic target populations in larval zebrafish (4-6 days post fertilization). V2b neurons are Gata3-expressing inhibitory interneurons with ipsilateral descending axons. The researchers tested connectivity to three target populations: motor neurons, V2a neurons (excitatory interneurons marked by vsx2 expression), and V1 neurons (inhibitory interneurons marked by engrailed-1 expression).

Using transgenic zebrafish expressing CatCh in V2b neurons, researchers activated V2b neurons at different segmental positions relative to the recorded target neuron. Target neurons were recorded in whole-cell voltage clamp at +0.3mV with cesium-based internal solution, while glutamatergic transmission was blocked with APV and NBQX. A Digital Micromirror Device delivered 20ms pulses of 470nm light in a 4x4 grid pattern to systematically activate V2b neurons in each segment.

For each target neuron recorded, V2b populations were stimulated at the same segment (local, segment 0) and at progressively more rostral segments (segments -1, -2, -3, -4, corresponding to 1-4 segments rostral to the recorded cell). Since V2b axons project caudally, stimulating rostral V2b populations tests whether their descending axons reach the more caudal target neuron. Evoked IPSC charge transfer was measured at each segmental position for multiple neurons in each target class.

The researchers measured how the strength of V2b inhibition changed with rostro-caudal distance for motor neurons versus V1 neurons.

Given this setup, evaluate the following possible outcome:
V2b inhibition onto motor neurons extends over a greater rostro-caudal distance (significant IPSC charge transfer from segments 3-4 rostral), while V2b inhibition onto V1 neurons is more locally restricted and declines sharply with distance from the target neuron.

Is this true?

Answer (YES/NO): YES